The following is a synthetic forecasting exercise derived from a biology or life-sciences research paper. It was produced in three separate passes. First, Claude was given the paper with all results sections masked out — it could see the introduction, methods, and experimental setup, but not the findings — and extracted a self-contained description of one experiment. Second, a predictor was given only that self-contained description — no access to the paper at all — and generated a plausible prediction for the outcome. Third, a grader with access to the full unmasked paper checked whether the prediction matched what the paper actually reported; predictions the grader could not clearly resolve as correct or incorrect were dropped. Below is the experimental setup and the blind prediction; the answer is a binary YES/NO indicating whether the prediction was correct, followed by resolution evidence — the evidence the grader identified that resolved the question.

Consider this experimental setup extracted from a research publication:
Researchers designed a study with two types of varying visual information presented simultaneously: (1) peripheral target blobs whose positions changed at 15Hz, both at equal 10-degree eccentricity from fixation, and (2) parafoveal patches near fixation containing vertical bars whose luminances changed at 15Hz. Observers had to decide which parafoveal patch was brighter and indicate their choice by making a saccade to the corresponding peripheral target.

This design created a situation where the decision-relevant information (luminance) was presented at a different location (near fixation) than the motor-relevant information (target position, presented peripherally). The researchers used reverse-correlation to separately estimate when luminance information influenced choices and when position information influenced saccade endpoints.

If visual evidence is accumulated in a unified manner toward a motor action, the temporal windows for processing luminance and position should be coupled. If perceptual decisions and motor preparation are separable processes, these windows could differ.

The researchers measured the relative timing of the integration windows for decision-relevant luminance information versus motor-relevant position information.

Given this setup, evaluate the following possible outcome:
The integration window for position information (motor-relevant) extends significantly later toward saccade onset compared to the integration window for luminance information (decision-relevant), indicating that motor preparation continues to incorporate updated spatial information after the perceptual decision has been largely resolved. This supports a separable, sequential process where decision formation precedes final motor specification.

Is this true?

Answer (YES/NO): YES